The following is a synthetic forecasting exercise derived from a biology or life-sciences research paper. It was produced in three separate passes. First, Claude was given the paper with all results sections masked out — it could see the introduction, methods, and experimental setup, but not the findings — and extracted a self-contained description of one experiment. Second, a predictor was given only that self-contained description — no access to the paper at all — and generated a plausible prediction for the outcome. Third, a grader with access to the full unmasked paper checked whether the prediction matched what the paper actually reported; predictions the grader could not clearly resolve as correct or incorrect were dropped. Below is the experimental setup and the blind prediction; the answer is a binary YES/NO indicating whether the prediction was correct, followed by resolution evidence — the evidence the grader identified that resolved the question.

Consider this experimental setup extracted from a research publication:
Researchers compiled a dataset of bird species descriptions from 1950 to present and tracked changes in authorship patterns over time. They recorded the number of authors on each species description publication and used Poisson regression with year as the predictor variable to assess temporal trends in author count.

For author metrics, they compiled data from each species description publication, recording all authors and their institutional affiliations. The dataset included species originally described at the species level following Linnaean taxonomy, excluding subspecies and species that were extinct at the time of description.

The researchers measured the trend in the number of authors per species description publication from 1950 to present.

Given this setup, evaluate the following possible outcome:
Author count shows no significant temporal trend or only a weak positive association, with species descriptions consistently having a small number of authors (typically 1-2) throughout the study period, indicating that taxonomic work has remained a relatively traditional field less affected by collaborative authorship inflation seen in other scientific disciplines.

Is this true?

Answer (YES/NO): NO